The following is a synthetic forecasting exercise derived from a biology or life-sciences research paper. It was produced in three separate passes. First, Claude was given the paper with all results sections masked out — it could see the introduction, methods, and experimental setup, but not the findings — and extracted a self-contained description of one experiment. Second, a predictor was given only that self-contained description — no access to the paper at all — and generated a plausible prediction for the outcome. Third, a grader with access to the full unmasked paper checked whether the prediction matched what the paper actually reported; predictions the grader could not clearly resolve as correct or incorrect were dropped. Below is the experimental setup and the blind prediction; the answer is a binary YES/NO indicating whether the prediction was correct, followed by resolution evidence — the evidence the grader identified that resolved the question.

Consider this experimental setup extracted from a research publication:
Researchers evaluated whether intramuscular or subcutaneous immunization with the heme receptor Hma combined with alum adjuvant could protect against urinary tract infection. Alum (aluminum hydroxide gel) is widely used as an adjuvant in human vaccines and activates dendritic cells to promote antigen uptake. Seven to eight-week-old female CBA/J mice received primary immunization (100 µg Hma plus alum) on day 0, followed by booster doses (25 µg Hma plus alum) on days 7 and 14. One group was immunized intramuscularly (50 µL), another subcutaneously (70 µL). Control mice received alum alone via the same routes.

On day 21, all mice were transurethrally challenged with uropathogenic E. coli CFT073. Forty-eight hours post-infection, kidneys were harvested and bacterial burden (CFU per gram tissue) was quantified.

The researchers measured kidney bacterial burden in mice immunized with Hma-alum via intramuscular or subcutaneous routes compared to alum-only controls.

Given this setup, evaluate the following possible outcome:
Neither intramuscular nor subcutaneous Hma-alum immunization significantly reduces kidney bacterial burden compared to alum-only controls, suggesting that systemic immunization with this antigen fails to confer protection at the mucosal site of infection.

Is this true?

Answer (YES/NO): YES